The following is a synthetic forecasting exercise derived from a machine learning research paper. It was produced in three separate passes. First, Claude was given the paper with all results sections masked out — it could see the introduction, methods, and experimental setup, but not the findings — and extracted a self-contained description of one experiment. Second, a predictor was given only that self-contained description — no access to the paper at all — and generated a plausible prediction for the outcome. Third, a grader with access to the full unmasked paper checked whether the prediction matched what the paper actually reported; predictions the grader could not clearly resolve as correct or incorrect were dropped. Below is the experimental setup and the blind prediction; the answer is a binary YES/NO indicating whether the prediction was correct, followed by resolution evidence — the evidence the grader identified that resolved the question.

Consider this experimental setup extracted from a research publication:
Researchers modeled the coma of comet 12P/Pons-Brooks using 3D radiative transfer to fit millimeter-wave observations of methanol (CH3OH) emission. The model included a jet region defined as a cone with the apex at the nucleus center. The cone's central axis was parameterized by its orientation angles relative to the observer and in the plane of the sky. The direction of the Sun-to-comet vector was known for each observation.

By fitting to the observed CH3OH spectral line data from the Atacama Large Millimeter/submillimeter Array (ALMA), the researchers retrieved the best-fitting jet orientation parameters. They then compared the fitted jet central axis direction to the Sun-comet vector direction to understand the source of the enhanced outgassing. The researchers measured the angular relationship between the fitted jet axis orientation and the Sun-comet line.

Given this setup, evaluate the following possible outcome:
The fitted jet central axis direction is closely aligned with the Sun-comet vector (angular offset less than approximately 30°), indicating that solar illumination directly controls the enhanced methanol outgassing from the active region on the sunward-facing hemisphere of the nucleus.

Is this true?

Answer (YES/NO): YES